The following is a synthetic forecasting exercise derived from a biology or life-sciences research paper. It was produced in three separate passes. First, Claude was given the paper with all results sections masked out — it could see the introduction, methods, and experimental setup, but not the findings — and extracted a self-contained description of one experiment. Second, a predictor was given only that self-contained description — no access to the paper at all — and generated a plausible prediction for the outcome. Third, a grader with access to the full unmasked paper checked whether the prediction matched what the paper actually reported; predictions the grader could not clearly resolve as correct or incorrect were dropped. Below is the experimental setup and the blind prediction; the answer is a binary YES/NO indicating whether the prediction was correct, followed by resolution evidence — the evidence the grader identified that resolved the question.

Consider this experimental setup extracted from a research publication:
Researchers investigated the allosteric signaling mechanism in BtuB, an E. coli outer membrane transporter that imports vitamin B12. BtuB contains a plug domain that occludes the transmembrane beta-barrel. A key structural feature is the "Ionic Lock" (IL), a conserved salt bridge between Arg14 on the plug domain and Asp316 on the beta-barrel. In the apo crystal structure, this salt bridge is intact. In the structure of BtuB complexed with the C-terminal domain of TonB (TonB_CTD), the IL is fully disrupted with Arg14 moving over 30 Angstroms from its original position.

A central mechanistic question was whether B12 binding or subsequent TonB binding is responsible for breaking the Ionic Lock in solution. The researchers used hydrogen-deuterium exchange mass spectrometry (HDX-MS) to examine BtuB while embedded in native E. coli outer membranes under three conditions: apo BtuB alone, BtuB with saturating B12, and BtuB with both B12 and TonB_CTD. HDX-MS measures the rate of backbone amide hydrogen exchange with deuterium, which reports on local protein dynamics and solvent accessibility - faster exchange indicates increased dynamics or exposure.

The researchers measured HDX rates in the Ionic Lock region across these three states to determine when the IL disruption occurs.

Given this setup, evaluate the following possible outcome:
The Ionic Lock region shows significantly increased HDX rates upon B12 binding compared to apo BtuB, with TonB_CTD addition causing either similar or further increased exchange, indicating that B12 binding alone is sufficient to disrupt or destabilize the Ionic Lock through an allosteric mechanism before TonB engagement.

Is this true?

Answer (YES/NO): YES